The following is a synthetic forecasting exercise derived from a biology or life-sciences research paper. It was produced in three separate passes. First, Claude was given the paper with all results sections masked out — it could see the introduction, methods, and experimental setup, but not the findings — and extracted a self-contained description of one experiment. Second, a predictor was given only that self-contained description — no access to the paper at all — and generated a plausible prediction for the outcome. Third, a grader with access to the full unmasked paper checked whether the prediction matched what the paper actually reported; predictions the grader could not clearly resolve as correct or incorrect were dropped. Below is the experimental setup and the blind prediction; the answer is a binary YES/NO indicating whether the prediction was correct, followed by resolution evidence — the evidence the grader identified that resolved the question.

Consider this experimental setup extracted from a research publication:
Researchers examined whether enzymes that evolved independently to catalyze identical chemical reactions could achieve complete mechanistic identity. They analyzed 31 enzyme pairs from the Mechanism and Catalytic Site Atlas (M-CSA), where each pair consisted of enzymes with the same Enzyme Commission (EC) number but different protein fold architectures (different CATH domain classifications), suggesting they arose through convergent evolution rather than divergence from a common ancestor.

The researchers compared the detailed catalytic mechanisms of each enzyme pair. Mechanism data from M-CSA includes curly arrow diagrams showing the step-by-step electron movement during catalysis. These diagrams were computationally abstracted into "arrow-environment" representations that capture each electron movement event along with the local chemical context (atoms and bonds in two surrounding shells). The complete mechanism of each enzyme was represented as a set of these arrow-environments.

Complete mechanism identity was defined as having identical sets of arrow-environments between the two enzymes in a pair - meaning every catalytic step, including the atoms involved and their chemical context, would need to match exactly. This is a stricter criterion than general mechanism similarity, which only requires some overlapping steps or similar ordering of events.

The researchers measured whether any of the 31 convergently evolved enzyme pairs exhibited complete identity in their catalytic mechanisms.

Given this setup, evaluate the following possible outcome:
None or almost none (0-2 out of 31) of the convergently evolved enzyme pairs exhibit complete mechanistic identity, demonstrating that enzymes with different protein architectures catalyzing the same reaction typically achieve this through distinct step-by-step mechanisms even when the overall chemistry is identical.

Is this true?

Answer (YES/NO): YES